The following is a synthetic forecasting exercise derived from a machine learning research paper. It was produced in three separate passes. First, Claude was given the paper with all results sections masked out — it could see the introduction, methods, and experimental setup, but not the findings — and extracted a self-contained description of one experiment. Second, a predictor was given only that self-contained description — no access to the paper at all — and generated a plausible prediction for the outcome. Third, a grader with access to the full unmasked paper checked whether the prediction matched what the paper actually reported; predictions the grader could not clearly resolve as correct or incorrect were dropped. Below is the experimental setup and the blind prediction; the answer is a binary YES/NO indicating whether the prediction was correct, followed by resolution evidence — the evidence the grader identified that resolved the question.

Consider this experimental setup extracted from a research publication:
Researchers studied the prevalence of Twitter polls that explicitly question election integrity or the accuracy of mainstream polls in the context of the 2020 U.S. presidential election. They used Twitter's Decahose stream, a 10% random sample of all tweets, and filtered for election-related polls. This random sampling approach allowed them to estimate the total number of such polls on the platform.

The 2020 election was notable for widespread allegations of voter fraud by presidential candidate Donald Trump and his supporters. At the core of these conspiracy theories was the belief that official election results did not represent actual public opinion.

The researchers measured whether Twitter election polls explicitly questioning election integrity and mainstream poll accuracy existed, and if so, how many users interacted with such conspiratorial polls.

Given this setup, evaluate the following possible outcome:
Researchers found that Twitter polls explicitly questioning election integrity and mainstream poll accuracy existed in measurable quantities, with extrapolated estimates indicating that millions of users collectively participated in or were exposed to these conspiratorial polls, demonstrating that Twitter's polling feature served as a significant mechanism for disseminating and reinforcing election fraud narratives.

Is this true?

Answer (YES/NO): NO